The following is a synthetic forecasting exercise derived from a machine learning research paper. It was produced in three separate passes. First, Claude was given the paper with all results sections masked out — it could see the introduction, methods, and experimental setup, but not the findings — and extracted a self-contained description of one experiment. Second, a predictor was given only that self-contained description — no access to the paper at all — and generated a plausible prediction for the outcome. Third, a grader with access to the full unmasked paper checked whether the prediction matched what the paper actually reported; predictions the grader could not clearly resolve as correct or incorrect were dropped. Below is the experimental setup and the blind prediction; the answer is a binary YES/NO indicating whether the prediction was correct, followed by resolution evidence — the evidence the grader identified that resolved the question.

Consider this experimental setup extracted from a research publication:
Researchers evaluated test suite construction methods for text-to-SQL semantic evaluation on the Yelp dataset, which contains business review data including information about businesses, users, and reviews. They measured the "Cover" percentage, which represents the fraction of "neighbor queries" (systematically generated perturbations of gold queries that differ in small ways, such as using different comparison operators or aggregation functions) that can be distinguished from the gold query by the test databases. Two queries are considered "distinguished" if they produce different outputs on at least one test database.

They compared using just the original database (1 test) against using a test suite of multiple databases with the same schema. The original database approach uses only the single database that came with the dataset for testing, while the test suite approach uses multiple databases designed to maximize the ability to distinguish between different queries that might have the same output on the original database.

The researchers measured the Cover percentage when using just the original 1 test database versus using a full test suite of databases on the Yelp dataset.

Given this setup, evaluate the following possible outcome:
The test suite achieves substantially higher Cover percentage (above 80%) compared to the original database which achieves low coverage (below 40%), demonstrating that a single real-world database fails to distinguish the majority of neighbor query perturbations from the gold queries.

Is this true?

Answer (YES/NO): YES